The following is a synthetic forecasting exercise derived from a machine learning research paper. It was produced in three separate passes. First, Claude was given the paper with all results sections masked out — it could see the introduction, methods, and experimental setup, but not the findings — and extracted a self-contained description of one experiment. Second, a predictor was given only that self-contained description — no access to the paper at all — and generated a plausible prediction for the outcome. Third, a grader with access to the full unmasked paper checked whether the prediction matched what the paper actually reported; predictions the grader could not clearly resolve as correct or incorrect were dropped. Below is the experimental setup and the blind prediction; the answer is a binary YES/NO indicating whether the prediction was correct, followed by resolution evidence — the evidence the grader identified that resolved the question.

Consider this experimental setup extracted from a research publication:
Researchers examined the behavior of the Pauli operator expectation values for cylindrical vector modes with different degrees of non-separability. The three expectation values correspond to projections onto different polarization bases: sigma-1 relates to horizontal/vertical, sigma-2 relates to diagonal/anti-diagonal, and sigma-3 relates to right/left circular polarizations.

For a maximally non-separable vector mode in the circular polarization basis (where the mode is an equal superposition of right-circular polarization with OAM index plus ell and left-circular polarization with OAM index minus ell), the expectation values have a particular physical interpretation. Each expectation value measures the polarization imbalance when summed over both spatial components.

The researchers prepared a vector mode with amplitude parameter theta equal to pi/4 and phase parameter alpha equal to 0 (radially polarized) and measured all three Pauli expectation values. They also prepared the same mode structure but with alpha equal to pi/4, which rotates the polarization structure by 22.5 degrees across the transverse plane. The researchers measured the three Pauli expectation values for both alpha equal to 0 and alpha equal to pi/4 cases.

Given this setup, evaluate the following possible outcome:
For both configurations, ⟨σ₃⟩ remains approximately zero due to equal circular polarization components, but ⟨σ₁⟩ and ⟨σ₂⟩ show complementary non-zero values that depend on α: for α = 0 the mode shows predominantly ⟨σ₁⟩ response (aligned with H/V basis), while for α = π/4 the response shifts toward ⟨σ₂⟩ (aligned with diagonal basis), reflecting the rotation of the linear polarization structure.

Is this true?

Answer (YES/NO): NO